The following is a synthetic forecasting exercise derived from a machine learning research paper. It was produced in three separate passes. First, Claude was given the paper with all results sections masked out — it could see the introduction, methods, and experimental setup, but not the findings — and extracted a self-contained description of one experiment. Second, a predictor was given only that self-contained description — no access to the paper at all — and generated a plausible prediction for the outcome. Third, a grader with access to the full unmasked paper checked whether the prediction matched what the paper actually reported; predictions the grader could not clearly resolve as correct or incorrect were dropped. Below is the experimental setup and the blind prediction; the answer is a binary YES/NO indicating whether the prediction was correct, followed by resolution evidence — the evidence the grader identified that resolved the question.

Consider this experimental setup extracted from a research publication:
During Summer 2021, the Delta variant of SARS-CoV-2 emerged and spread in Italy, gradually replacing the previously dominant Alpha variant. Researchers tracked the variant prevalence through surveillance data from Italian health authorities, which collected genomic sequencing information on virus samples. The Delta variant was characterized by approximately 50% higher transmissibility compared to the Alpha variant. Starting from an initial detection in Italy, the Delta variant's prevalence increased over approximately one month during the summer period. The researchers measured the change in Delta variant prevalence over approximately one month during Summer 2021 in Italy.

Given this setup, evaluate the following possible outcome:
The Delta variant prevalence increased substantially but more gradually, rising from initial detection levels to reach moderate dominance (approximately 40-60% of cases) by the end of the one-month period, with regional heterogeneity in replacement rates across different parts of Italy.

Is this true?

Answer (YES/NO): NO